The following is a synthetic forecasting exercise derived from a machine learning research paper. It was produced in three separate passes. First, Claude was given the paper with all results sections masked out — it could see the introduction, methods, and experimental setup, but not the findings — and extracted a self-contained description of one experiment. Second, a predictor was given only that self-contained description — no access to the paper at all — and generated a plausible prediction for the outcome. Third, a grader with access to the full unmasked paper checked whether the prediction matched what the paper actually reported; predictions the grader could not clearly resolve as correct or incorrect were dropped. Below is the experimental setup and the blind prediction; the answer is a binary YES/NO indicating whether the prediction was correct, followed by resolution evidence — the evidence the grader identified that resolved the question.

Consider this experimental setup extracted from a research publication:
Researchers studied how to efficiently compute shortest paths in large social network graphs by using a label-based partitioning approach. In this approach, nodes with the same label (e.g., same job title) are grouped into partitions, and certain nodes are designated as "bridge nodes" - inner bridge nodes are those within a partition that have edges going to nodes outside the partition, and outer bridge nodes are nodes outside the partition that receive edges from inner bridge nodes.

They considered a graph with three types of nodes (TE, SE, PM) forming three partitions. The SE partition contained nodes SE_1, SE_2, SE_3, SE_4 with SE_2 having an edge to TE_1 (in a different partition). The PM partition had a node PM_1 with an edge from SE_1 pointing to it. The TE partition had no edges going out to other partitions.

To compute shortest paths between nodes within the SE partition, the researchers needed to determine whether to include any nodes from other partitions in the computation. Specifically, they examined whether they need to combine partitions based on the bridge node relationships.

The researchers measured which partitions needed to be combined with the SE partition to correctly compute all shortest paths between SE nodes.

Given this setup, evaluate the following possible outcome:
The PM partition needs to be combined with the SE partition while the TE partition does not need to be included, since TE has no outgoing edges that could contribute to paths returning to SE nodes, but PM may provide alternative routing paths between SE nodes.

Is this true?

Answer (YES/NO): YES